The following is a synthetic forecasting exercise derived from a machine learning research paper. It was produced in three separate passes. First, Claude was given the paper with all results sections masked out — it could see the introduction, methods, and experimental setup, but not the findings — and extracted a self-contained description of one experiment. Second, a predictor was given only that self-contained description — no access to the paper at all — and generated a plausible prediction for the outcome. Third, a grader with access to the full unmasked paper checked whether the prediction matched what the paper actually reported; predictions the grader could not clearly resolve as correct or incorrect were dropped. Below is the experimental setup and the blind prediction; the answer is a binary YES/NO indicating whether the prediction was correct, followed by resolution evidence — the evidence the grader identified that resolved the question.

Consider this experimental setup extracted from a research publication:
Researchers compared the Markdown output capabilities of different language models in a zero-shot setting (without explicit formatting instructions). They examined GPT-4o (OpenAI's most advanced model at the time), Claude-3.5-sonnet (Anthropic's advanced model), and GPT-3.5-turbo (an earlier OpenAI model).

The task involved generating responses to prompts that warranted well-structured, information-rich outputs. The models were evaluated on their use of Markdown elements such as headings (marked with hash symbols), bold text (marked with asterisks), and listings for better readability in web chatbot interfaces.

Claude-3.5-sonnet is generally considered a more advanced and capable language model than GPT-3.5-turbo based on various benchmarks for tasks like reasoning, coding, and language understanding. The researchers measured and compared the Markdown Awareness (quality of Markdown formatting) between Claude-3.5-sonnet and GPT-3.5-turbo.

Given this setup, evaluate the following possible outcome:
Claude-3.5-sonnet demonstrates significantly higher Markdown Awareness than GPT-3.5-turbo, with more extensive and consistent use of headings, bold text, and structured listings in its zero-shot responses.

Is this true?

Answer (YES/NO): NO